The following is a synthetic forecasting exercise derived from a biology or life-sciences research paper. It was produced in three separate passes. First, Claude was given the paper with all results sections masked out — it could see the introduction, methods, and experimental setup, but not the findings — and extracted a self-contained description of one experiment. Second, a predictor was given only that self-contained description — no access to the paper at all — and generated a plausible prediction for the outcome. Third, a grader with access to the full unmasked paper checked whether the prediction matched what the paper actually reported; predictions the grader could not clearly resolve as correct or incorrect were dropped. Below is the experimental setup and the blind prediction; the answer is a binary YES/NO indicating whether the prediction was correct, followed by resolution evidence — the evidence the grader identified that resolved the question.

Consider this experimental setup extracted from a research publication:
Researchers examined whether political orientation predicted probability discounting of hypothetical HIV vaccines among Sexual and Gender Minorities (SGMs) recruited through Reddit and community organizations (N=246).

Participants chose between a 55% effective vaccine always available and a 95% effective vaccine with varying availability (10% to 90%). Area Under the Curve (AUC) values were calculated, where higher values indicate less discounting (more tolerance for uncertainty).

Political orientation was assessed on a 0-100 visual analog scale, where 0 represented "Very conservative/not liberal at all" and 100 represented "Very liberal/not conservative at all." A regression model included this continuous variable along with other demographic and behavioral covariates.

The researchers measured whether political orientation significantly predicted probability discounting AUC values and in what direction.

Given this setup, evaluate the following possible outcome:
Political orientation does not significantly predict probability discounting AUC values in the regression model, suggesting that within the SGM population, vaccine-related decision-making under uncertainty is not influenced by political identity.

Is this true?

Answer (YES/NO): NO